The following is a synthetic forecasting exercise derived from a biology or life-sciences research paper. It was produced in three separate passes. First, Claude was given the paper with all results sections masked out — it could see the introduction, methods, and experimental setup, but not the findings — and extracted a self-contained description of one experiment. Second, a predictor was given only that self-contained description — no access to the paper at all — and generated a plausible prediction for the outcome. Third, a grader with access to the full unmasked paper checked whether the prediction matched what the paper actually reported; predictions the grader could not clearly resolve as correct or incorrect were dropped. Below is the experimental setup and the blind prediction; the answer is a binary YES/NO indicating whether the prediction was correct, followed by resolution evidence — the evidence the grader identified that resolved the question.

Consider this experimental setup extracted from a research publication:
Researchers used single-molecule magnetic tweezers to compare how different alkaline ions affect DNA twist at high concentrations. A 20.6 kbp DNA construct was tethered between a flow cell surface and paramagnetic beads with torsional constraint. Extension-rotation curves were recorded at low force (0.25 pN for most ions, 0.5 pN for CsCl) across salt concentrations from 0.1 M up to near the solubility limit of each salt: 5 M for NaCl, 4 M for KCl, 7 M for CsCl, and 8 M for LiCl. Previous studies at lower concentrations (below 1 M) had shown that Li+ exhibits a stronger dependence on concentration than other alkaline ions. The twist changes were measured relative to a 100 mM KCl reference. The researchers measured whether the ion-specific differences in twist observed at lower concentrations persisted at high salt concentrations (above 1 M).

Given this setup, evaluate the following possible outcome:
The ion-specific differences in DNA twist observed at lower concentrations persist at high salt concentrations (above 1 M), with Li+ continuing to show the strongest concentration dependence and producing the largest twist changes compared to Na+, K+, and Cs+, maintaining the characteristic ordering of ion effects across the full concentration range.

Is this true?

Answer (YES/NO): NO